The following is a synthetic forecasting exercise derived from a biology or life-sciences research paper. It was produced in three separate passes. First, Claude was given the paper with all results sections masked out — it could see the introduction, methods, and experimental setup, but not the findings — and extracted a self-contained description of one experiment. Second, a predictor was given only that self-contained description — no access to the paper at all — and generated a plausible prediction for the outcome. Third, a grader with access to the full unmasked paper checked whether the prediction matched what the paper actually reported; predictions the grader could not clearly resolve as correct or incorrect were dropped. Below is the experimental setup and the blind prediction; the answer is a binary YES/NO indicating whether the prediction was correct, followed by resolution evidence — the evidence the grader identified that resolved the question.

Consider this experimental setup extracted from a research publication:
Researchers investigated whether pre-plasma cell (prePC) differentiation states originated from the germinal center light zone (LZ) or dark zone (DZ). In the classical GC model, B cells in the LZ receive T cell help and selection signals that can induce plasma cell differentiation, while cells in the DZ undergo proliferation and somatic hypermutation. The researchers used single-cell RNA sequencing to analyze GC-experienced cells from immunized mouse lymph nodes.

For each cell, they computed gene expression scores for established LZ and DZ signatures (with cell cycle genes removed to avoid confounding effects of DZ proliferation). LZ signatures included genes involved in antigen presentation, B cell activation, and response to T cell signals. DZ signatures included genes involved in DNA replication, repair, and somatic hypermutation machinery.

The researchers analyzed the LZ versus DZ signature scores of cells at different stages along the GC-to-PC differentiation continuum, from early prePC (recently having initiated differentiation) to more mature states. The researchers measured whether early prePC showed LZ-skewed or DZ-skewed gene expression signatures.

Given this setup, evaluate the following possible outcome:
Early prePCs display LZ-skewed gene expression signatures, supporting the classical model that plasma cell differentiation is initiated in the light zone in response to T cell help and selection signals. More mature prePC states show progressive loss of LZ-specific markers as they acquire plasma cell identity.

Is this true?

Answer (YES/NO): YES